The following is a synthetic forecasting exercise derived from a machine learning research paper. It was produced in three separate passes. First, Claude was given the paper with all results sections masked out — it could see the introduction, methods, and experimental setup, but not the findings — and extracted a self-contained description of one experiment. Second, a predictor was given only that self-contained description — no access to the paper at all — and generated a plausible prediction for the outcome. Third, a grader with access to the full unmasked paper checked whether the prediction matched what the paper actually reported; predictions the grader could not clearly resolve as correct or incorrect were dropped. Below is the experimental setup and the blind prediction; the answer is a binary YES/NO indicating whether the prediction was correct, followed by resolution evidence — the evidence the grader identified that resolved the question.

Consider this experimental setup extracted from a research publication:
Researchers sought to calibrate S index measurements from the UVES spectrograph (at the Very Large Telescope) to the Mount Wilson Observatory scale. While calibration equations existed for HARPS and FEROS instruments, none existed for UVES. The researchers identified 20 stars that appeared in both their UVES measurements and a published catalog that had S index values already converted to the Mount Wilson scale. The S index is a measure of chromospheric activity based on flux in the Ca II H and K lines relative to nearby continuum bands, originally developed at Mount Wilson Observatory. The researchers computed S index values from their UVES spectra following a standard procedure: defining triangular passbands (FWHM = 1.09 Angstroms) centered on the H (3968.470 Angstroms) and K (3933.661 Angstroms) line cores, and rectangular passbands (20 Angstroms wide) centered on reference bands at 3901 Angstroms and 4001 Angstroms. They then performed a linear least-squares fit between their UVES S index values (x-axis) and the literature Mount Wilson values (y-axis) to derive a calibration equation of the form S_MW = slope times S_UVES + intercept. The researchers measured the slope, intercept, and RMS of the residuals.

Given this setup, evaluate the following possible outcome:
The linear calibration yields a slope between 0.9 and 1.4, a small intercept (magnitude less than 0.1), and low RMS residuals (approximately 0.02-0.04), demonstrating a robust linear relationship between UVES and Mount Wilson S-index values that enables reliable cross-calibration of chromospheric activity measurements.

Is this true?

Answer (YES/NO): NO